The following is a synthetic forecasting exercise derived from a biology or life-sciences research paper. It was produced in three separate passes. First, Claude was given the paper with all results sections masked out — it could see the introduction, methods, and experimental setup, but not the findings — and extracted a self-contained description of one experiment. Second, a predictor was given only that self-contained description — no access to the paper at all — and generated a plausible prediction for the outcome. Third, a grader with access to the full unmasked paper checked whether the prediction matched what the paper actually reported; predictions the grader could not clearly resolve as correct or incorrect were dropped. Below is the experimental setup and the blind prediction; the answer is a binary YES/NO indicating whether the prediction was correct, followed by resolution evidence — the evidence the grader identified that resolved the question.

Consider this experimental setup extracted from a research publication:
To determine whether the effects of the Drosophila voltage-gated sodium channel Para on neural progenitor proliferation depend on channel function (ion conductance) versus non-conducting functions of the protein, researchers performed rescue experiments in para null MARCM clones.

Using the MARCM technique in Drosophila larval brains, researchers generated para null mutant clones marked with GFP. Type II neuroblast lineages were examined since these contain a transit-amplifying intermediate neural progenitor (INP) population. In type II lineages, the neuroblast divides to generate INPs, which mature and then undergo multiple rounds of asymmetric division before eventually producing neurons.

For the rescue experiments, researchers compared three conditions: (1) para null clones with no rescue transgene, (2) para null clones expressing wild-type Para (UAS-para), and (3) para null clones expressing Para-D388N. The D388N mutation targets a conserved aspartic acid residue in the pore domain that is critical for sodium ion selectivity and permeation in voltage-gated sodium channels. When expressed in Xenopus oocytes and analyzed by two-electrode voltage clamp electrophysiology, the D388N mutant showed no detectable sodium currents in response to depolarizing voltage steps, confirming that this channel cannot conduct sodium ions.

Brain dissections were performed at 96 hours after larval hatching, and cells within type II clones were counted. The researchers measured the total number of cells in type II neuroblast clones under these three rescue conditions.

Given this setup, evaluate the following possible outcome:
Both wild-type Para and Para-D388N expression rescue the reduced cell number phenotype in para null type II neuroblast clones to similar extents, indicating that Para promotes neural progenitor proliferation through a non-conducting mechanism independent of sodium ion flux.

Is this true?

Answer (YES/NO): NO